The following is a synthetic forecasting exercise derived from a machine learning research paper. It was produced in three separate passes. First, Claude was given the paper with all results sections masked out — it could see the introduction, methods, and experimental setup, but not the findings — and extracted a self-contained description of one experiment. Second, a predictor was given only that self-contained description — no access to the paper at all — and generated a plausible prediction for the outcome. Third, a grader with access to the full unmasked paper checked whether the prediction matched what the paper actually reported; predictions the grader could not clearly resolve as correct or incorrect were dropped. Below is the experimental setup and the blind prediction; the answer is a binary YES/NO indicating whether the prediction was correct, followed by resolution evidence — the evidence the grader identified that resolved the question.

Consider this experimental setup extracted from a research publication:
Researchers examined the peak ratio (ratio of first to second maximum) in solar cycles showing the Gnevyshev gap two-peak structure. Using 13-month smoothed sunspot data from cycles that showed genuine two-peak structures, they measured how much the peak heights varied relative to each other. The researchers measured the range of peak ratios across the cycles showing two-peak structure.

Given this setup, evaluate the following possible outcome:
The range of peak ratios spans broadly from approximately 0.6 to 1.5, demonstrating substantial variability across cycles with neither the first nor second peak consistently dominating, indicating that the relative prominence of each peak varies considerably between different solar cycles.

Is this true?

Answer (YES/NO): NO